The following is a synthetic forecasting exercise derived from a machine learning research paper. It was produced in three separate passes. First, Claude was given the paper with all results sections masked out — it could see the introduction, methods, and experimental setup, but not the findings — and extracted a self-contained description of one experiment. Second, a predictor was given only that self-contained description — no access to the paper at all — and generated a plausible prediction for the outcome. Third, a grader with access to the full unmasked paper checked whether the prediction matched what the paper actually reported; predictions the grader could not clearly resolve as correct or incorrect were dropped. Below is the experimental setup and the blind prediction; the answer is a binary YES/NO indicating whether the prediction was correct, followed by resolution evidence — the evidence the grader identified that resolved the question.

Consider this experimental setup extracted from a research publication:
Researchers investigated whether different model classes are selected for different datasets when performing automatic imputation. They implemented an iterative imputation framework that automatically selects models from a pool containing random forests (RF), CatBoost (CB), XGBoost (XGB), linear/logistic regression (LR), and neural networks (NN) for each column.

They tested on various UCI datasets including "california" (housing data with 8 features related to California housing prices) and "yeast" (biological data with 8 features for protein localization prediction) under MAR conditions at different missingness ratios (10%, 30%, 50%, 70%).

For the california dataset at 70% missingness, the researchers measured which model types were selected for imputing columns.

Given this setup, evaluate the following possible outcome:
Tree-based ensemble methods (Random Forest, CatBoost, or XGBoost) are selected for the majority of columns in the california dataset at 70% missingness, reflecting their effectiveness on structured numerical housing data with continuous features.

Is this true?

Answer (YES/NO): NO